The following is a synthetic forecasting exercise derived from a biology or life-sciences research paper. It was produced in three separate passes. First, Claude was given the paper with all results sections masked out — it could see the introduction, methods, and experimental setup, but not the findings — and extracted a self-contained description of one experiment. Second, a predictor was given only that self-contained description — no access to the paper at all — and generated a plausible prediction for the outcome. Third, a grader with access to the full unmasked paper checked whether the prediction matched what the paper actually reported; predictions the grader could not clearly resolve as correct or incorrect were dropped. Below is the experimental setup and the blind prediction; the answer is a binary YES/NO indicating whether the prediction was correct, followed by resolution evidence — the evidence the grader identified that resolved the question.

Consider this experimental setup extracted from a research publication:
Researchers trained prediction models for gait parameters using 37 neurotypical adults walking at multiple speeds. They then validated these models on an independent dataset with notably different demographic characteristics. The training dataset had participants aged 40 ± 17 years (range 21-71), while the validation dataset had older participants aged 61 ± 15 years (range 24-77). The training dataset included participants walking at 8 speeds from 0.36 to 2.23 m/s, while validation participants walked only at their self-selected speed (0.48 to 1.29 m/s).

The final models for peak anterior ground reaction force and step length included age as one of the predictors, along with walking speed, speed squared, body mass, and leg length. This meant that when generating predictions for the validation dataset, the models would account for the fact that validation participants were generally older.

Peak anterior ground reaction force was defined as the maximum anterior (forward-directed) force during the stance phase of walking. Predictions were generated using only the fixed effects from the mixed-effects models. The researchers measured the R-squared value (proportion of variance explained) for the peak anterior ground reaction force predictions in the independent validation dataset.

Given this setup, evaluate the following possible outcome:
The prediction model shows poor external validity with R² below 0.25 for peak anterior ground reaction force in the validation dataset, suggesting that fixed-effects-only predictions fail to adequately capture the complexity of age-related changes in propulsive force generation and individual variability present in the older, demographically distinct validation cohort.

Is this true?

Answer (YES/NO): NO